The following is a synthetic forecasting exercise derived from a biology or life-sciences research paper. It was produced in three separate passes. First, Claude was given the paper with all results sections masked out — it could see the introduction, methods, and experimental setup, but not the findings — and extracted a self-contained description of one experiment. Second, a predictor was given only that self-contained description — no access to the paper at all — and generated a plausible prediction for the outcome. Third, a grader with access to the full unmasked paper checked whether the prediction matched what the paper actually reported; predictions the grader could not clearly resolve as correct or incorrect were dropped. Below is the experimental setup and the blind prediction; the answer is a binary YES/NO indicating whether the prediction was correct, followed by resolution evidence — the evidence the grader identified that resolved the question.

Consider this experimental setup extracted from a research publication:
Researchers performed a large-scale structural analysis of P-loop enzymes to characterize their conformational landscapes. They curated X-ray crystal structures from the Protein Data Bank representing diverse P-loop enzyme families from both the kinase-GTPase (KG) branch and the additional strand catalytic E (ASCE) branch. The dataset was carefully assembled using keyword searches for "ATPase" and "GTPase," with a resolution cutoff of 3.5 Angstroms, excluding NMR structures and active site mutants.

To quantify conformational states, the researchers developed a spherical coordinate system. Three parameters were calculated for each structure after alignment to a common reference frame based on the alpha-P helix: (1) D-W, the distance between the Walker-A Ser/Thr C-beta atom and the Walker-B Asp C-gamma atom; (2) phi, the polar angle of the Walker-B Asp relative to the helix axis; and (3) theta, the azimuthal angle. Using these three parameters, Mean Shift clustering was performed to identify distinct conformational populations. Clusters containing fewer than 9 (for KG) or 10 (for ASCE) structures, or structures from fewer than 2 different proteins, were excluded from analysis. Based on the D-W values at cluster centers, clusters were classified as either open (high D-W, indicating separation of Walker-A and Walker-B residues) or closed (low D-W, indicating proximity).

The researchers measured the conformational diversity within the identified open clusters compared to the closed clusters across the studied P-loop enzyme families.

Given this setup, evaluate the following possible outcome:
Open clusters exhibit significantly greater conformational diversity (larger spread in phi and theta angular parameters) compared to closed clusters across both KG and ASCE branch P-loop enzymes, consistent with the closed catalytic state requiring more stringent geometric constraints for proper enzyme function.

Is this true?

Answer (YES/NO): YES